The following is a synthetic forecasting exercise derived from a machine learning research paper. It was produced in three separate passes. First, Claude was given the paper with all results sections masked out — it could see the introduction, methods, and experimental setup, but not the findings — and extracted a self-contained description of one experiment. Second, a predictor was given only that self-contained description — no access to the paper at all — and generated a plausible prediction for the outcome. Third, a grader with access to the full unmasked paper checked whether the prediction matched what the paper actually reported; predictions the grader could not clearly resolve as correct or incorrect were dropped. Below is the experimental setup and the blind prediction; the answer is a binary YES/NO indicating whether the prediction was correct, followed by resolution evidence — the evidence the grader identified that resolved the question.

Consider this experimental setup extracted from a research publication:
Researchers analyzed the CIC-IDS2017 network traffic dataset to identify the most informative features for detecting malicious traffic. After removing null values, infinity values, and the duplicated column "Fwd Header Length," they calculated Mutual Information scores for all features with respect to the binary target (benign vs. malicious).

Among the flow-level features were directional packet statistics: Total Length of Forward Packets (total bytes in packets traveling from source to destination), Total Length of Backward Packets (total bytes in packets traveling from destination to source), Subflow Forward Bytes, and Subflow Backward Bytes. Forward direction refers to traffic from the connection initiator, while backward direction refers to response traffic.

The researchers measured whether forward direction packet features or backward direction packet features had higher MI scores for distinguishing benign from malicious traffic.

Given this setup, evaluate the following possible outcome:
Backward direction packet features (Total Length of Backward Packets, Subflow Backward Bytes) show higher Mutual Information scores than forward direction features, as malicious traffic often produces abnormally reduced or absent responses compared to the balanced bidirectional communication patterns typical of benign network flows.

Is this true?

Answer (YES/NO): YES